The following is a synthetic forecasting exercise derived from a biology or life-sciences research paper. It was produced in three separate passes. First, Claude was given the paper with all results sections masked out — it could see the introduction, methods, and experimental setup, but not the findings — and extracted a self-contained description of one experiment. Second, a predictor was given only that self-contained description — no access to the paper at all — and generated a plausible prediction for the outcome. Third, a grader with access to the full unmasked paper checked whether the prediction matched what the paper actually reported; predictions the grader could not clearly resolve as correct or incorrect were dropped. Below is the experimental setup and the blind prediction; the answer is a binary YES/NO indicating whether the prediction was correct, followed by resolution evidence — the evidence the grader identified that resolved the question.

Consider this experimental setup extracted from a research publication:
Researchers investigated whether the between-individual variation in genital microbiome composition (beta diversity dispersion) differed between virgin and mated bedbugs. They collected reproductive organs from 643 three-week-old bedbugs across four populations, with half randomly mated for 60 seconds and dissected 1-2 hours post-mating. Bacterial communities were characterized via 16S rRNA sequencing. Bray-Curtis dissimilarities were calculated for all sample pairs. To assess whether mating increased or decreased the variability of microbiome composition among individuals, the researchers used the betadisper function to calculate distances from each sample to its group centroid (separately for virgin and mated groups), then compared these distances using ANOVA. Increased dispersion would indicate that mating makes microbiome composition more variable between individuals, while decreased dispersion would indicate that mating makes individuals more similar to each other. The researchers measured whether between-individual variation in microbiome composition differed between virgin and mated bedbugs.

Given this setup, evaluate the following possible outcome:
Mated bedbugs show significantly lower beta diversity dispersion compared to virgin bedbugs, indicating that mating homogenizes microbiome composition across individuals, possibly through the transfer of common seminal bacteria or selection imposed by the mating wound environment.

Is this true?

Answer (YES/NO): NO